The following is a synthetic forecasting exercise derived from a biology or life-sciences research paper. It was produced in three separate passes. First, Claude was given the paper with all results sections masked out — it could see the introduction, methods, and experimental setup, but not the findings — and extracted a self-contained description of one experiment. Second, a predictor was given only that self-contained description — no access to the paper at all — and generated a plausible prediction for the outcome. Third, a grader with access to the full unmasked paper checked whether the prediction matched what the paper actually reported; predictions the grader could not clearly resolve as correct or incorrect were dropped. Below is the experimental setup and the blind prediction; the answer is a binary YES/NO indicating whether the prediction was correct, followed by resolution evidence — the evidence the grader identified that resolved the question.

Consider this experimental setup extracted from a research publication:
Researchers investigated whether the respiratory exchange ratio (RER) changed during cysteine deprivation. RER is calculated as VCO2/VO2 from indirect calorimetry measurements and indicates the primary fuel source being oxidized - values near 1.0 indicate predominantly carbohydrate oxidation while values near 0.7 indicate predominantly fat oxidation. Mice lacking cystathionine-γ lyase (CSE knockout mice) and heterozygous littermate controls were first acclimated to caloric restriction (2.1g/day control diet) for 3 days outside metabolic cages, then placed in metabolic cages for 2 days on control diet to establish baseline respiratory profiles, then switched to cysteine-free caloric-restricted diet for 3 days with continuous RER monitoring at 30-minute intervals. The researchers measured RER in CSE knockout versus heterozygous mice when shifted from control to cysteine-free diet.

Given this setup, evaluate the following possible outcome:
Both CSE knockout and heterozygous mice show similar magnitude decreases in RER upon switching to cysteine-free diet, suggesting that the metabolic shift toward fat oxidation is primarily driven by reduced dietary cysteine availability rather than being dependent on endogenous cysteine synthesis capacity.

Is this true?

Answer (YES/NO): NO